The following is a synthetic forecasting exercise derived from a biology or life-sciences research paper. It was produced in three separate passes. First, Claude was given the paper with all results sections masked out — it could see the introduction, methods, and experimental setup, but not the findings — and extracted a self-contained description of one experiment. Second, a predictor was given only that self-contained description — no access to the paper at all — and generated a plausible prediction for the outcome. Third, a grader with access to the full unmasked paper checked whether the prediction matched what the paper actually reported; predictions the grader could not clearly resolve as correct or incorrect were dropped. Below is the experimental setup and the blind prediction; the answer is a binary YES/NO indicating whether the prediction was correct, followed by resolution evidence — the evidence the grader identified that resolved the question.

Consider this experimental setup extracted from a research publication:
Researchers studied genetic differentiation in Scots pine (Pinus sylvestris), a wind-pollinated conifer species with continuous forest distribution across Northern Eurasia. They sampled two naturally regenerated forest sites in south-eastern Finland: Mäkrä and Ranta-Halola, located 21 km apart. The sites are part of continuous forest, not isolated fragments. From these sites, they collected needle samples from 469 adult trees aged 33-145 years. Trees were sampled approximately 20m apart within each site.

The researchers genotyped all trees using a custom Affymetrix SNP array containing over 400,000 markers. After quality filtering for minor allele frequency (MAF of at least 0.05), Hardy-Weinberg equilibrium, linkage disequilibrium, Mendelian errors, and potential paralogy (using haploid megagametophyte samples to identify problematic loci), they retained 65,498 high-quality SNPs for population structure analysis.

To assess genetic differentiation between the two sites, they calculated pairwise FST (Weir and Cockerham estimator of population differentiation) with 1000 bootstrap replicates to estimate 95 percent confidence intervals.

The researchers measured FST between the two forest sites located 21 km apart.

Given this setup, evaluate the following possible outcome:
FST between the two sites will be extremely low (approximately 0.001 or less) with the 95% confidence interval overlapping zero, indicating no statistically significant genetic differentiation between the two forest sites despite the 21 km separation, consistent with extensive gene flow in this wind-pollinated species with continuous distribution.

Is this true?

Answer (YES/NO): NO